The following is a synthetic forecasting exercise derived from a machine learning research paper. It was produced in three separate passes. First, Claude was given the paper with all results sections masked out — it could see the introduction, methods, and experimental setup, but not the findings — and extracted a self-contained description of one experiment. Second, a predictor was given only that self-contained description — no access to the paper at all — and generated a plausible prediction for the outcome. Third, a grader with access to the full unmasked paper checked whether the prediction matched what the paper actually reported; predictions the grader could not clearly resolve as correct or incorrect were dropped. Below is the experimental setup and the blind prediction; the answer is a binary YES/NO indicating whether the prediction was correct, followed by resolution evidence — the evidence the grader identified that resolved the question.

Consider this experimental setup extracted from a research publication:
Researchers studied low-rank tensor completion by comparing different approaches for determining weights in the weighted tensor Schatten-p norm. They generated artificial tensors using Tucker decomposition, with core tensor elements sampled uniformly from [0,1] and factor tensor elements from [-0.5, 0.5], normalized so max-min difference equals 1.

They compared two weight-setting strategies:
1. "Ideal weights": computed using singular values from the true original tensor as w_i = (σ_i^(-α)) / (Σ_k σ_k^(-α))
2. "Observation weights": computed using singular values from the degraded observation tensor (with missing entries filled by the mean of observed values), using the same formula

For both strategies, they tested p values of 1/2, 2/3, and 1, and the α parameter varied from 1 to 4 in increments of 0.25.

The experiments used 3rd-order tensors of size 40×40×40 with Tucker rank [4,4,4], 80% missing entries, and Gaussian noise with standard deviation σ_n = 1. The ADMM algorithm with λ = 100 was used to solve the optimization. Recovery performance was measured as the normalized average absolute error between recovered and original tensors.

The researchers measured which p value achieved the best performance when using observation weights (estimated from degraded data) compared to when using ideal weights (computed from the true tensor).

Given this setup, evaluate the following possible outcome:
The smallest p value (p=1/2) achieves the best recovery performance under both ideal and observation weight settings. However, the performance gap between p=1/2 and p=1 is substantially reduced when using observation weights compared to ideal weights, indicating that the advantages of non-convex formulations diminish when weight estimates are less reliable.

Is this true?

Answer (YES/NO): NO